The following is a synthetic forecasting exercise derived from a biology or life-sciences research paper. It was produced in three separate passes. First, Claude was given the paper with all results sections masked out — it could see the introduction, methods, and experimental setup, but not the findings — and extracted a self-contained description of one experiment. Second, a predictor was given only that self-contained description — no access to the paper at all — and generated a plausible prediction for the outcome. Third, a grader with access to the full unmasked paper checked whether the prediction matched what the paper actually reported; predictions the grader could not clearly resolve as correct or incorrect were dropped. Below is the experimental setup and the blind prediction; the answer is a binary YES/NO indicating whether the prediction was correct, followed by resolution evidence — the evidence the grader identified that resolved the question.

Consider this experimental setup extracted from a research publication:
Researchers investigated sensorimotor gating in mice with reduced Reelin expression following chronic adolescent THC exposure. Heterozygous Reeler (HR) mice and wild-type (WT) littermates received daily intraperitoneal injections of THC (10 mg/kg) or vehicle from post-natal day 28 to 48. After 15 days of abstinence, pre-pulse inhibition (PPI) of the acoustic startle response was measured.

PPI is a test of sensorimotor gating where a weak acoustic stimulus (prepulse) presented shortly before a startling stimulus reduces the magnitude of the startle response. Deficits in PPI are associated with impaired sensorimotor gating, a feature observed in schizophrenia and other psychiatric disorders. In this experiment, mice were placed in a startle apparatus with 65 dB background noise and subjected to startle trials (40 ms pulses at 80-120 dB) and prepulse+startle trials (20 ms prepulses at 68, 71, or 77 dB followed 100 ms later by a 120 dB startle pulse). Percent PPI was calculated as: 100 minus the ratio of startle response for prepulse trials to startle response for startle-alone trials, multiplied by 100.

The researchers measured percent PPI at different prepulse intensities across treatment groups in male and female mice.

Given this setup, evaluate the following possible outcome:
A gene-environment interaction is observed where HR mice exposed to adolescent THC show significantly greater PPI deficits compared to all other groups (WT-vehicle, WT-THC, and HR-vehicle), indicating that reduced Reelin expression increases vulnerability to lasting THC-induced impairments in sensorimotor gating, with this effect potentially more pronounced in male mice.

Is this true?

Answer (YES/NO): NO